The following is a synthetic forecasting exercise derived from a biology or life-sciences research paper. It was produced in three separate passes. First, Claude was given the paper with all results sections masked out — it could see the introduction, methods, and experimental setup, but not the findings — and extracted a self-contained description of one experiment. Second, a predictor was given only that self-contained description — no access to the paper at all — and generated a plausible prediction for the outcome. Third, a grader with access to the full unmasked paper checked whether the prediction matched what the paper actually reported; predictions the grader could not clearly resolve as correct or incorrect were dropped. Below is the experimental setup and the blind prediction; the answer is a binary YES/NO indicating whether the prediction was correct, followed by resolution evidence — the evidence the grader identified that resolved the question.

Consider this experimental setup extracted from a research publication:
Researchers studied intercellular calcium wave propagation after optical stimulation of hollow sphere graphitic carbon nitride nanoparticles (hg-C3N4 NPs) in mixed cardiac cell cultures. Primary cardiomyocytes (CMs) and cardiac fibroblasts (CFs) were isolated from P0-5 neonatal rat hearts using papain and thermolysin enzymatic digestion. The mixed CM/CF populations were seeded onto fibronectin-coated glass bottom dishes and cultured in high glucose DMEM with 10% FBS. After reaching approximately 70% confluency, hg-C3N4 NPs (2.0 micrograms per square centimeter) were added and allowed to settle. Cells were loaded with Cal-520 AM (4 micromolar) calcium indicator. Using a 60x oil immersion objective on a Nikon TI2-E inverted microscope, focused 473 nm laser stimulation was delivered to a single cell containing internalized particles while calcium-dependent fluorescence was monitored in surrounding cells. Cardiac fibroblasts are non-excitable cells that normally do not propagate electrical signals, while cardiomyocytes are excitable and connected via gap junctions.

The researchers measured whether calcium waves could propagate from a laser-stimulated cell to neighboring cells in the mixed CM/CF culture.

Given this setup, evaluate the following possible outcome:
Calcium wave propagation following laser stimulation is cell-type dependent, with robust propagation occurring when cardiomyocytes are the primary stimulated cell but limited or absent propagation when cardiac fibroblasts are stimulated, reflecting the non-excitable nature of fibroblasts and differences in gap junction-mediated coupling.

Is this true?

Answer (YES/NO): NO